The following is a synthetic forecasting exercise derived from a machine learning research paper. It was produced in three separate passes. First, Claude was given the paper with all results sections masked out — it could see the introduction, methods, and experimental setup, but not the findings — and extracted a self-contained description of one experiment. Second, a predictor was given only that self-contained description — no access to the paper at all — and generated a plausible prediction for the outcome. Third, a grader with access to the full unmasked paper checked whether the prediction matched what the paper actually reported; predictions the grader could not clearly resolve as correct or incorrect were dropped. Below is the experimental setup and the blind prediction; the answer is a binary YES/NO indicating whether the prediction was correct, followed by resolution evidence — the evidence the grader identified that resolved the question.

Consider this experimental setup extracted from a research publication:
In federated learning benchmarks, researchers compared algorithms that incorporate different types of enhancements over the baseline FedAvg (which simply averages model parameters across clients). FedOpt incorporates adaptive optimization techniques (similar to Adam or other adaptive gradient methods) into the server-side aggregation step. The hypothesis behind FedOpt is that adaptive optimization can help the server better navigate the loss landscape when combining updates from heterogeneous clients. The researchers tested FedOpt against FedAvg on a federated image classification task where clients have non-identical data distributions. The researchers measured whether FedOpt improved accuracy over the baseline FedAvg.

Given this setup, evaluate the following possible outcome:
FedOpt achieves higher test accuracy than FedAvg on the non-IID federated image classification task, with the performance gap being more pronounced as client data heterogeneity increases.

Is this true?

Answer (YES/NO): NO